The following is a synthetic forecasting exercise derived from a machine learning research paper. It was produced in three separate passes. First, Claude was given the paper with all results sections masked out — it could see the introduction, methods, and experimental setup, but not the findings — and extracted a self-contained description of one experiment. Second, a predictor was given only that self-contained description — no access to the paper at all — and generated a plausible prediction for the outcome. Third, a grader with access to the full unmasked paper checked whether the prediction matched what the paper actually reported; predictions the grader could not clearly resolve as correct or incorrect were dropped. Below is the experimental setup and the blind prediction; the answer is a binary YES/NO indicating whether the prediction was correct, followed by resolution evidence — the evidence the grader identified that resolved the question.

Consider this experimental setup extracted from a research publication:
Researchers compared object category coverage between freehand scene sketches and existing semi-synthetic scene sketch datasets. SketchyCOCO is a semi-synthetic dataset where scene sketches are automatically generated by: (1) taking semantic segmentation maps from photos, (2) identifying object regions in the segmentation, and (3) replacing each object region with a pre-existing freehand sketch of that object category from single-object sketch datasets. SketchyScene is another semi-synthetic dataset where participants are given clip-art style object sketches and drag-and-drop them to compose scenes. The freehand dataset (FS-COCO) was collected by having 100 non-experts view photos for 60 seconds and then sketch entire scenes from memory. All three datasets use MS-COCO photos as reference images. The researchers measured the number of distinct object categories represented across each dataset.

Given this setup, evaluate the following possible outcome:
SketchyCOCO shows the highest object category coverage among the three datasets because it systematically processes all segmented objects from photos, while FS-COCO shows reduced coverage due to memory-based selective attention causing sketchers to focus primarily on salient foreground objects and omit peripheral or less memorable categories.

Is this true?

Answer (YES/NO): NO